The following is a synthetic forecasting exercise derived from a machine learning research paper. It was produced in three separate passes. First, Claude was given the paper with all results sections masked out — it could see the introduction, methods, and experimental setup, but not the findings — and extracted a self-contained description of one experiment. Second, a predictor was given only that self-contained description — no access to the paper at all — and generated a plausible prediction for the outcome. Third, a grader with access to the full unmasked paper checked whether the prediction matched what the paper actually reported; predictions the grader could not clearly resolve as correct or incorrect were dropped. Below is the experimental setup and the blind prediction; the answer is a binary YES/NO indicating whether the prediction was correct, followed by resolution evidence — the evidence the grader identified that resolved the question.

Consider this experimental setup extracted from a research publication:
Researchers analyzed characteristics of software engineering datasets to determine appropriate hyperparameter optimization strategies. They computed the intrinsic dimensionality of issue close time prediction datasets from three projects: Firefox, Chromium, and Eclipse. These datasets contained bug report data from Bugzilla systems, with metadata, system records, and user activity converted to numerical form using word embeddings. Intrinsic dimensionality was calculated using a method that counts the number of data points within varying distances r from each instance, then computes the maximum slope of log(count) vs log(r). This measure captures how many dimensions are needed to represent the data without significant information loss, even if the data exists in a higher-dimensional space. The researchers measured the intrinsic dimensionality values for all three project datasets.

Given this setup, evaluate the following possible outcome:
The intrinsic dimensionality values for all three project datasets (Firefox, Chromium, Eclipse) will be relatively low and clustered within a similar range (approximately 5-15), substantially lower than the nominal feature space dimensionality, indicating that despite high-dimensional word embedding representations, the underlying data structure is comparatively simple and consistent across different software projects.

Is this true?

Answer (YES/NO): NO